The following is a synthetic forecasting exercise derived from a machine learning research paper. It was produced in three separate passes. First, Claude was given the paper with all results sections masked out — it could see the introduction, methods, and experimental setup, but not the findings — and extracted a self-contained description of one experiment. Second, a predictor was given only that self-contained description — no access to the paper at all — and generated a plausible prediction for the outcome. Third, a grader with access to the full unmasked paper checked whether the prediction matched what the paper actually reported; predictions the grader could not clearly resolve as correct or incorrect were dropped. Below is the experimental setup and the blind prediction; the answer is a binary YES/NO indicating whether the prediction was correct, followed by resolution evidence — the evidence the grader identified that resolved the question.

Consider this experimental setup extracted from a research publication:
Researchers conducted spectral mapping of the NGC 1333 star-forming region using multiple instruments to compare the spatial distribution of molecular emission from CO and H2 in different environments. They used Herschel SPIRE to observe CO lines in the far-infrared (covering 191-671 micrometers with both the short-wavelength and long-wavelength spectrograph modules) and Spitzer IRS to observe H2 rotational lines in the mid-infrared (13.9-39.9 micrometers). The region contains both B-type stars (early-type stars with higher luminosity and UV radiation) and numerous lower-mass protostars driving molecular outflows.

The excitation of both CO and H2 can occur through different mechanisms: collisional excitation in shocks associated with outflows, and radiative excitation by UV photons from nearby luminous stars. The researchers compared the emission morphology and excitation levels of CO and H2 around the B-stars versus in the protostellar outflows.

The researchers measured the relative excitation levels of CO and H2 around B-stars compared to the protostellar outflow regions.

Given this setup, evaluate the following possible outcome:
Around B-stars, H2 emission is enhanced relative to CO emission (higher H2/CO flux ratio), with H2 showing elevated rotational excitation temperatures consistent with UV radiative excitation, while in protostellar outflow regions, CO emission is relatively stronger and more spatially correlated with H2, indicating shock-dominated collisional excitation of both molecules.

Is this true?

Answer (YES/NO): NO